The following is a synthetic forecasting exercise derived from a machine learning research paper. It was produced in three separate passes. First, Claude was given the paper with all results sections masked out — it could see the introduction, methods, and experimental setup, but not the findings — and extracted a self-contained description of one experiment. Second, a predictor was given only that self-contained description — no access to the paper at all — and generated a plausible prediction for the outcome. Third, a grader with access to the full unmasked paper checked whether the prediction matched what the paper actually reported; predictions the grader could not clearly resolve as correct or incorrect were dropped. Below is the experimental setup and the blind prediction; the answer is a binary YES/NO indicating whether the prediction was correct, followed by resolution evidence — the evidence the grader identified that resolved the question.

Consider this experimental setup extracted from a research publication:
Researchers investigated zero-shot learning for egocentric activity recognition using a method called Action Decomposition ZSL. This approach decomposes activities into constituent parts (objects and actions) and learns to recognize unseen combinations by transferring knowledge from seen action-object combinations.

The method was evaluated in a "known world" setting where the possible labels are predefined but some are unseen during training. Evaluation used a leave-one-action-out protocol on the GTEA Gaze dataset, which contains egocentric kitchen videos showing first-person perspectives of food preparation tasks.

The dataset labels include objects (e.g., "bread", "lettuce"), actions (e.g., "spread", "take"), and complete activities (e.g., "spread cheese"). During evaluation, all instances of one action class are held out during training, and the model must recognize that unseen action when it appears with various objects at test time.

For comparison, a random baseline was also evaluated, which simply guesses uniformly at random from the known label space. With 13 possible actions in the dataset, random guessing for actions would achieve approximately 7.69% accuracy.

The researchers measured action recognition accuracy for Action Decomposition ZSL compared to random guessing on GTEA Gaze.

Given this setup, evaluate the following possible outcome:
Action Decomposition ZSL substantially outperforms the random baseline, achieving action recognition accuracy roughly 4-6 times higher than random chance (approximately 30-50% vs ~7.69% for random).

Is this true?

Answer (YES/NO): NO